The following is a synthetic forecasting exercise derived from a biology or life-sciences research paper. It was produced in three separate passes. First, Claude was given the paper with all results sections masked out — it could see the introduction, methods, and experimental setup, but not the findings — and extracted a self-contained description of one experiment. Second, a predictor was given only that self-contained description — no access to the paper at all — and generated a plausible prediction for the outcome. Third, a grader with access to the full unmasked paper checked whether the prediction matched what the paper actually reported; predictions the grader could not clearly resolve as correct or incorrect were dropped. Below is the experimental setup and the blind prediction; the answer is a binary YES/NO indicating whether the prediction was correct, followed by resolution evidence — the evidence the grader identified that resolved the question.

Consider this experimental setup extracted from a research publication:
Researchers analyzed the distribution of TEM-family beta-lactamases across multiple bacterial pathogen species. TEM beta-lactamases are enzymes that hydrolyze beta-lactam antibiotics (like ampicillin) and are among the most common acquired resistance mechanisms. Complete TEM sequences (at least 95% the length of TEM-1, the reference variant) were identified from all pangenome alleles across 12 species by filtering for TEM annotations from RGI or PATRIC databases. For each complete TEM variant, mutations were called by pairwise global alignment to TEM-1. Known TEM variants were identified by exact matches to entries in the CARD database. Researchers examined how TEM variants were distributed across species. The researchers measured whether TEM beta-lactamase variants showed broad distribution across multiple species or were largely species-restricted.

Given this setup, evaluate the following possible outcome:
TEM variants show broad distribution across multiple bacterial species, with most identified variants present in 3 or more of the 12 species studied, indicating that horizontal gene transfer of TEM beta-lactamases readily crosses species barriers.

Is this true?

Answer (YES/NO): NO